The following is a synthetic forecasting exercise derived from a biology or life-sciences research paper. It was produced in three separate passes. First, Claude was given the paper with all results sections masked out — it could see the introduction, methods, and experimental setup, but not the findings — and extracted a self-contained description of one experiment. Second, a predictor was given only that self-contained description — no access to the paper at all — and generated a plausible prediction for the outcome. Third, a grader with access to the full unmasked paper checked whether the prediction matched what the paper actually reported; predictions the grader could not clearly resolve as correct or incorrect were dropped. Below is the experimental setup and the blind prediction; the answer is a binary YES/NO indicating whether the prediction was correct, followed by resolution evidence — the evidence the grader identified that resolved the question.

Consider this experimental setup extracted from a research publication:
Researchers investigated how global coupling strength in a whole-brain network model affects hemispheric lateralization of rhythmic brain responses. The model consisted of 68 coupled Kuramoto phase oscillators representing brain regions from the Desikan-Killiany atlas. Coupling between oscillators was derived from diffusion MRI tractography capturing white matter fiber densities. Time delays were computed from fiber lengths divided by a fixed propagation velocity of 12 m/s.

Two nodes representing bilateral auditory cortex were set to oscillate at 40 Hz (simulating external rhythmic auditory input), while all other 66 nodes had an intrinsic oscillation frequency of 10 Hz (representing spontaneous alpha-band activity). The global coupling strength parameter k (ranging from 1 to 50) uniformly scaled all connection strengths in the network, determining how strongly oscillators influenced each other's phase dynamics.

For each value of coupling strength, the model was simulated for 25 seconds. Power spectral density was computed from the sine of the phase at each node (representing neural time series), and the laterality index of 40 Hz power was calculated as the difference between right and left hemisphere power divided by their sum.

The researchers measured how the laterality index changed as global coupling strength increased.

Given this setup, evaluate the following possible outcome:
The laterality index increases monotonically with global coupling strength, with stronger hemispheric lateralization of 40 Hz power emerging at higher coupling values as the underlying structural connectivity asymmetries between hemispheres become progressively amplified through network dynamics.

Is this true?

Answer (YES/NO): YES